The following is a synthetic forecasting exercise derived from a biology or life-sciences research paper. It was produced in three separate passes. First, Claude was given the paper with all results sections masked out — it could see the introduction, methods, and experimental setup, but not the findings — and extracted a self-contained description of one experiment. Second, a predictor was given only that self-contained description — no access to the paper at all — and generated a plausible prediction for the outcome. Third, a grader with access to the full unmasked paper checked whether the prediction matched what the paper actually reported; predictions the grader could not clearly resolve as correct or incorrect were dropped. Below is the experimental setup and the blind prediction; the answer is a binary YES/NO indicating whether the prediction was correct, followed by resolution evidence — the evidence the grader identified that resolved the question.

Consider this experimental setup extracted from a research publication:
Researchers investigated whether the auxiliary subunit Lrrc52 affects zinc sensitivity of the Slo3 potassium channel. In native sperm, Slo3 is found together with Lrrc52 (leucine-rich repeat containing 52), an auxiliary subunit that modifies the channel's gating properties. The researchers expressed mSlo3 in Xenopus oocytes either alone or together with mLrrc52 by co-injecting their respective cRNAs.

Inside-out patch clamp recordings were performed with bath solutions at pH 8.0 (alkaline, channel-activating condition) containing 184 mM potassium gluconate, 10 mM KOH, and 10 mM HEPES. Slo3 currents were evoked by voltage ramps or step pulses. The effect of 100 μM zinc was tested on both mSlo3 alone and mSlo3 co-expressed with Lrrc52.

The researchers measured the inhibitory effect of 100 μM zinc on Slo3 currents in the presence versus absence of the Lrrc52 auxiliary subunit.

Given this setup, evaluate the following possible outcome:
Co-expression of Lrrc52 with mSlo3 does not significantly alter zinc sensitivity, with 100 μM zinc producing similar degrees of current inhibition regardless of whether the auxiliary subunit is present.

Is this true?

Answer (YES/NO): NO